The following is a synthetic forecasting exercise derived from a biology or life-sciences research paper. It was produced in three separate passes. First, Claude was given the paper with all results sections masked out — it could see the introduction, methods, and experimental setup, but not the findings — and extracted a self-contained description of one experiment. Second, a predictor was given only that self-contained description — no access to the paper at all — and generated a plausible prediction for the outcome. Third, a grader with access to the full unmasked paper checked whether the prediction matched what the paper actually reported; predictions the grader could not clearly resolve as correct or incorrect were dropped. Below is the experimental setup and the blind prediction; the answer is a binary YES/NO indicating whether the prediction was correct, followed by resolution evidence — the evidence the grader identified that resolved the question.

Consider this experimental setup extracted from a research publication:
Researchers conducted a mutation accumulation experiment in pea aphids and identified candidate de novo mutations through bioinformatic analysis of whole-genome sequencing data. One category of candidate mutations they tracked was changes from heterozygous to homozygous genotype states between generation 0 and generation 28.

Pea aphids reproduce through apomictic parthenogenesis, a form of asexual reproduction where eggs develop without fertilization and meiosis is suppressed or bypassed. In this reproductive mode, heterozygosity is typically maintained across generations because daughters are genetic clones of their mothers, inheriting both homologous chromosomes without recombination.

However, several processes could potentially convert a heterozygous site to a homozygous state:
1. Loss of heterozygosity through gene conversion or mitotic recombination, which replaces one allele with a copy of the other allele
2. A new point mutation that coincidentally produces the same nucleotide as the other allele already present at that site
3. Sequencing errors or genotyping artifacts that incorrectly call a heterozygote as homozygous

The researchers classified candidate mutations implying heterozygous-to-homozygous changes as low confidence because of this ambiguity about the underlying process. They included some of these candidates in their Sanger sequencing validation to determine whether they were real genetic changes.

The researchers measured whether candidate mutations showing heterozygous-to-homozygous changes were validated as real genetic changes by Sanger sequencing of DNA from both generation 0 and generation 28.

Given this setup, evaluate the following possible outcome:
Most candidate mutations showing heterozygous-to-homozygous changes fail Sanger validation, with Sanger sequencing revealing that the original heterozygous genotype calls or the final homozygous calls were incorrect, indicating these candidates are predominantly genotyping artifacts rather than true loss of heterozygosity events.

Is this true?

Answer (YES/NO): YES